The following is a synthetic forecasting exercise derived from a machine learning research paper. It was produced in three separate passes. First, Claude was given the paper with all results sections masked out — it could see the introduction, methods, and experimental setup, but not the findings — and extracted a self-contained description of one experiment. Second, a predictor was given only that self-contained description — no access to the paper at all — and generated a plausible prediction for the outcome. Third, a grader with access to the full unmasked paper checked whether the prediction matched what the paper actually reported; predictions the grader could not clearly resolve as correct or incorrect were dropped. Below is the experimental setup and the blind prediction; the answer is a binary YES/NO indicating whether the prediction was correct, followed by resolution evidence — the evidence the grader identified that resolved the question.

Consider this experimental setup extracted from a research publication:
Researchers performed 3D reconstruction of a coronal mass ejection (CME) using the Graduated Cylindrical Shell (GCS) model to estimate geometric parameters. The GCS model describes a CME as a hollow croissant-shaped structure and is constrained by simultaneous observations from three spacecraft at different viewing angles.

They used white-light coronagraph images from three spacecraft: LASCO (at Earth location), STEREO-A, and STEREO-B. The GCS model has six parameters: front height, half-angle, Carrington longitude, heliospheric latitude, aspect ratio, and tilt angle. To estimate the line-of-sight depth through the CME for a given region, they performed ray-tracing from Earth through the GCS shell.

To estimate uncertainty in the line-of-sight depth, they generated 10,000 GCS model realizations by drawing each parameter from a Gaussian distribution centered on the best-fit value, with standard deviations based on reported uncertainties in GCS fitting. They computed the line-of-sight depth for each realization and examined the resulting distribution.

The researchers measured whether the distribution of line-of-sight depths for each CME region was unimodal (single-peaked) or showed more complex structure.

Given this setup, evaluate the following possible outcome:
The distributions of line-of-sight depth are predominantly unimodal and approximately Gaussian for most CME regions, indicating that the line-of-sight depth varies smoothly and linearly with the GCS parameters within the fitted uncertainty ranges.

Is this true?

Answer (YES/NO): NO